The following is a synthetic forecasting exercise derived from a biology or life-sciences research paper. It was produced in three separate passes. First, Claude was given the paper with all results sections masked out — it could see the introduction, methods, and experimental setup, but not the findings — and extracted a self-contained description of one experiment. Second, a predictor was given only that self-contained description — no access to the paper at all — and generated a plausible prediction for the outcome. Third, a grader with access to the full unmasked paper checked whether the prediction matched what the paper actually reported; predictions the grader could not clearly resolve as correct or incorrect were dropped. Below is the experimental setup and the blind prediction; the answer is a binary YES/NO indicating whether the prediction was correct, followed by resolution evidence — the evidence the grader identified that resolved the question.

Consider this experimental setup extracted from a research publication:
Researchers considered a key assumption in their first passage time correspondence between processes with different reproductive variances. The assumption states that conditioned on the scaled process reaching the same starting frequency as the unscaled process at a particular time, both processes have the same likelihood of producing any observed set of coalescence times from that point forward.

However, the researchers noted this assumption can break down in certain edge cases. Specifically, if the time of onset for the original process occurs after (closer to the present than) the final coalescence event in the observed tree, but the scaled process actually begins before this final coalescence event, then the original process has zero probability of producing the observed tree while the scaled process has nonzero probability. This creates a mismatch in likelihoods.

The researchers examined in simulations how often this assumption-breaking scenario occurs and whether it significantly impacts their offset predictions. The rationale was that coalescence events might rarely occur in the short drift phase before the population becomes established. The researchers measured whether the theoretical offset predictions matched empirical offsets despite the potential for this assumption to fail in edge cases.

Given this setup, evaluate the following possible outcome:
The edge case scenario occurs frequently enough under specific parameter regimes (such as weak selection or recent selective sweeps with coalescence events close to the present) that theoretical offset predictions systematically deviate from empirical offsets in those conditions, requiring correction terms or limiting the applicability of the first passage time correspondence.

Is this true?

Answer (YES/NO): NO